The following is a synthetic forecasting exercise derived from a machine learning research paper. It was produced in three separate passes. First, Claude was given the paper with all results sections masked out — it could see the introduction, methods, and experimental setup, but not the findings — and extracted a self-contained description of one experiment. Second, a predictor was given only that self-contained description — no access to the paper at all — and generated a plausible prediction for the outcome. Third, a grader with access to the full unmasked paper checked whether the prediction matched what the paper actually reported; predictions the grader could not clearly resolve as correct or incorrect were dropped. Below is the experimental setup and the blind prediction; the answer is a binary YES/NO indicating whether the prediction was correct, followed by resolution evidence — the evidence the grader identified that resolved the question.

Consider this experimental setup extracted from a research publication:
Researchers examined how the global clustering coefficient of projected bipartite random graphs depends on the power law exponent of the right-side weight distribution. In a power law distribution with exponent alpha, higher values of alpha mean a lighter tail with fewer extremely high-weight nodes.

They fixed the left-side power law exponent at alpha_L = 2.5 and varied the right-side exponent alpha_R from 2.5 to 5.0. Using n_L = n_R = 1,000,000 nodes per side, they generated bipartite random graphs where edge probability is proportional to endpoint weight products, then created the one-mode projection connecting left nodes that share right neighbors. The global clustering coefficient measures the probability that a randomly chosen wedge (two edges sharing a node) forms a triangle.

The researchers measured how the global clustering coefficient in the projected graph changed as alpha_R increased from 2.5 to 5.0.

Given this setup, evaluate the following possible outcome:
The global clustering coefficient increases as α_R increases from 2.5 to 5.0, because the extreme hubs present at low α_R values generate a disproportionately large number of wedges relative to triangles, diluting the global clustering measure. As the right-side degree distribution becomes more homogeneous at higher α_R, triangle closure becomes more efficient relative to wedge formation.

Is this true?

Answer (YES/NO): NO